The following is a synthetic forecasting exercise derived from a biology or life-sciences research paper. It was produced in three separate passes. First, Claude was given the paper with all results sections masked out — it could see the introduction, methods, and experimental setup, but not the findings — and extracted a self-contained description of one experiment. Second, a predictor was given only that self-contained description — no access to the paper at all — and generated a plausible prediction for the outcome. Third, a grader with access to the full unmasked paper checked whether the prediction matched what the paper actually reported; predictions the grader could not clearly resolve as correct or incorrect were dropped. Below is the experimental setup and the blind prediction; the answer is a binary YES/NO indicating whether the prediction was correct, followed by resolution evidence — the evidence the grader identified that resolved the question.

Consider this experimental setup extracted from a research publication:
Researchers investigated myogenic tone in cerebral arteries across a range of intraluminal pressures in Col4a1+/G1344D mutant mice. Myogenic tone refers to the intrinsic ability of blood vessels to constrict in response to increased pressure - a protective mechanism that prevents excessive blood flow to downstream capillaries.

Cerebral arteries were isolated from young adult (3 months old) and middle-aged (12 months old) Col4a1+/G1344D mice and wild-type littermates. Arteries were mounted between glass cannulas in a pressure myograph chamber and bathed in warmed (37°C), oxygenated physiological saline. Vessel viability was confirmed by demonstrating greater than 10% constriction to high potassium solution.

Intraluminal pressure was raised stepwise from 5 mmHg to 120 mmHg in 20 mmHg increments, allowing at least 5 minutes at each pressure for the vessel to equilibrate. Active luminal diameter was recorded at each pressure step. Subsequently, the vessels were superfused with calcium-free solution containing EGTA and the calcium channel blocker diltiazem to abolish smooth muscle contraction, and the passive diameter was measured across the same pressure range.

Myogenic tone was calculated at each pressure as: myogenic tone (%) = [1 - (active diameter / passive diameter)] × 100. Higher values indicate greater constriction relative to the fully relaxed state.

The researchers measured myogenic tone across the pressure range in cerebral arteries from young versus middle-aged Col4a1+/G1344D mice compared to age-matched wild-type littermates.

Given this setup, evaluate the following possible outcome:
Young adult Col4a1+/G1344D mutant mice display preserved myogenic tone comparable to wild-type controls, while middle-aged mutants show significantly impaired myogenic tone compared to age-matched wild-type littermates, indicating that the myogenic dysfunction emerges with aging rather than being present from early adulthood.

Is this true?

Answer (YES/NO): YES